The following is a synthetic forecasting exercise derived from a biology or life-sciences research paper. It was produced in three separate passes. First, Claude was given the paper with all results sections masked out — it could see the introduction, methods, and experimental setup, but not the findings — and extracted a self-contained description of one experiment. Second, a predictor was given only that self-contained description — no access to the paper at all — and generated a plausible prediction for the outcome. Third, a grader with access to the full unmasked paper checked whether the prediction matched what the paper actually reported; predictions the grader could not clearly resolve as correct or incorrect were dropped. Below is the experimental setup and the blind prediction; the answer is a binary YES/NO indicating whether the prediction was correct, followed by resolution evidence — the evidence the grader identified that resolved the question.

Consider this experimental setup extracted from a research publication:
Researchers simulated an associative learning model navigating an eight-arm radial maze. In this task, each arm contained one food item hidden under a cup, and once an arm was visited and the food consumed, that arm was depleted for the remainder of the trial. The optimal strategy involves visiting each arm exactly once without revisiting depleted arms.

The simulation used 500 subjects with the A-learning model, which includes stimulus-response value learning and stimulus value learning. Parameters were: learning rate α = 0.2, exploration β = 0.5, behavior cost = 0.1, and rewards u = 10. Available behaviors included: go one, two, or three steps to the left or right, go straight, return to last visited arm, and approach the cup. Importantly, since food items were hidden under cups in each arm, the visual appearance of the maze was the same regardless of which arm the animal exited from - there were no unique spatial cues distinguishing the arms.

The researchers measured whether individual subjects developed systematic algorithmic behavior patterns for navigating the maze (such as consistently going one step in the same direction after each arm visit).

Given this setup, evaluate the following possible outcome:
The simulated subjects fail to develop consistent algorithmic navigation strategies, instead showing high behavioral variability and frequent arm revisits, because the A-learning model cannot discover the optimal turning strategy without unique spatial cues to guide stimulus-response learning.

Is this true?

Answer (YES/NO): NO